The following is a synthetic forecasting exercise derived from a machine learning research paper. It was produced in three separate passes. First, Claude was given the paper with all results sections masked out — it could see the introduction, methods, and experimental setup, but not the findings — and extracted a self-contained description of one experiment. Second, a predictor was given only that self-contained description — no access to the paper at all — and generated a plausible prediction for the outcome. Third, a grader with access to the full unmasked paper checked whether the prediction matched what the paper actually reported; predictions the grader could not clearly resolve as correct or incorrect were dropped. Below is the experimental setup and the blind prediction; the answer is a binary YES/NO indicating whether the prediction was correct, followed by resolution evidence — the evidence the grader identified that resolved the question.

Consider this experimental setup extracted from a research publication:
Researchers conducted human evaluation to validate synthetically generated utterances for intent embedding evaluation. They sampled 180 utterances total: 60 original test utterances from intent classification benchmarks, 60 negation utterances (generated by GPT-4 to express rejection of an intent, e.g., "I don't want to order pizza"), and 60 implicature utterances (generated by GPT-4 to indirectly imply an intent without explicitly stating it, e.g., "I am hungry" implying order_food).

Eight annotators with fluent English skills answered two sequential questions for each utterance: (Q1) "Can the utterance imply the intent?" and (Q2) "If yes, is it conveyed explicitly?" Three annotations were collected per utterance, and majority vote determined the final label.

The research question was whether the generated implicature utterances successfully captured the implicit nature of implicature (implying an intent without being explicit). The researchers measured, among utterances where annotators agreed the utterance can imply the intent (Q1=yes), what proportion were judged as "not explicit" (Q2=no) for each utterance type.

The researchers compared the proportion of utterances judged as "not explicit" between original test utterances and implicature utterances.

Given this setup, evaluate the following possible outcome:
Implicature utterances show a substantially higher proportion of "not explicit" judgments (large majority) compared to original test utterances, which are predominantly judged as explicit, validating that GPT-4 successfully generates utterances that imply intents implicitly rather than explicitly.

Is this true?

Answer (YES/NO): NO